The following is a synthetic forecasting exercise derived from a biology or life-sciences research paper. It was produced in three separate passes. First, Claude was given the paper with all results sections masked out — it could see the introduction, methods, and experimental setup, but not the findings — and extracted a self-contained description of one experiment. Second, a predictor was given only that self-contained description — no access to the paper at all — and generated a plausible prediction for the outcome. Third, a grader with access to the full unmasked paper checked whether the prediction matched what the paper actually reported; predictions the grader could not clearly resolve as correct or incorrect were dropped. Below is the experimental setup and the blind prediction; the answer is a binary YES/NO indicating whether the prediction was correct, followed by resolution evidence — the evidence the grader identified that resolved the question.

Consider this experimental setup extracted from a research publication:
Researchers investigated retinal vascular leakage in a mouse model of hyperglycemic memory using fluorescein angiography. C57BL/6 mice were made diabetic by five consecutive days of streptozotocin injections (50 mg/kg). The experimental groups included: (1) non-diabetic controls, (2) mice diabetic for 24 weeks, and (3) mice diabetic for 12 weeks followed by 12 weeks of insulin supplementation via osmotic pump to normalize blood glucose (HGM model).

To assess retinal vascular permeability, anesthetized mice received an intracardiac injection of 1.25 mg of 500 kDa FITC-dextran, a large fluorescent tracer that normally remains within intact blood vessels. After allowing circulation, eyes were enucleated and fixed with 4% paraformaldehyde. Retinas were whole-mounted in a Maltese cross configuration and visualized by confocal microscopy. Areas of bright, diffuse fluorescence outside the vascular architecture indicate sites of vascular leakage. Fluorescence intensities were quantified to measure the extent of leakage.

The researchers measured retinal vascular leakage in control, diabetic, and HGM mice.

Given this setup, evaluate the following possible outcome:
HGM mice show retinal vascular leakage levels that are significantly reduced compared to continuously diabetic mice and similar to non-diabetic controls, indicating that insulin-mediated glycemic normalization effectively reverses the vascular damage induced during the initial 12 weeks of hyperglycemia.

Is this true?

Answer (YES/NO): NO